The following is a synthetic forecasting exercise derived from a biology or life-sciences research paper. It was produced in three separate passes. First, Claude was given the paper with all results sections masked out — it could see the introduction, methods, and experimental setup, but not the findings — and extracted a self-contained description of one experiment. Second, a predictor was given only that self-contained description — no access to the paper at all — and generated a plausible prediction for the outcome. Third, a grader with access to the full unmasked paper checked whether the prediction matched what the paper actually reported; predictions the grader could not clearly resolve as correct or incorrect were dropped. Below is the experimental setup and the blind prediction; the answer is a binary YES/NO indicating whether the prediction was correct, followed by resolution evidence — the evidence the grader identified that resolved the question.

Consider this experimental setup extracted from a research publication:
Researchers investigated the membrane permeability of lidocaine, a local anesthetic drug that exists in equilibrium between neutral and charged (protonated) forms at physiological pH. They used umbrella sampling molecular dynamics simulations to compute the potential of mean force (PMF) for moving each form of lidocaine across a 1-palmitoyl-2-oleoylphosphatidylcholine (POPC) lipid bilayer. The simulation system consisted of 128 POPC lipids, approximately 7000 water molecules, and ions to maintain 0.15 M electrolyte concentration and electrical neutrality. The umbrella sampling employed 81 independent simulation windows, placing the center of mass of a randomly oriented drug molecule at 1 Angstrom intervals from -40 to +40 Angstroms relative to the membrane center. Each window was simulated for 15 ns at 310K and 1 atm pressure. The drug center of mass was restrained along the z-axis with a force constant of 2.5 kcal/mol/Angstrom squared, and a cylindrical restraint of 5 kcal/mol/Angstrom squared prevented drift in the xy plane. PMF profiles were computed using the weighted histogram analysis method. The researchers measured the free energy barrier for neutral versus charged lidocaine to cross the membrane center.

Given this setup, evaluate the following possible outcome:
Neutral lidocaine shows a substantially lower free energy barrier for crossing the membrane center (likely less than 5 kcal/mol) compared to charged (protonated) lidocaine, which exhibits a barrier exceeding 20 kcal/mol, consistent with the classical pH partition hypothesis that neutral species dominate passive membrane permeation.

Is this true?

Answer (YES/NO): NO